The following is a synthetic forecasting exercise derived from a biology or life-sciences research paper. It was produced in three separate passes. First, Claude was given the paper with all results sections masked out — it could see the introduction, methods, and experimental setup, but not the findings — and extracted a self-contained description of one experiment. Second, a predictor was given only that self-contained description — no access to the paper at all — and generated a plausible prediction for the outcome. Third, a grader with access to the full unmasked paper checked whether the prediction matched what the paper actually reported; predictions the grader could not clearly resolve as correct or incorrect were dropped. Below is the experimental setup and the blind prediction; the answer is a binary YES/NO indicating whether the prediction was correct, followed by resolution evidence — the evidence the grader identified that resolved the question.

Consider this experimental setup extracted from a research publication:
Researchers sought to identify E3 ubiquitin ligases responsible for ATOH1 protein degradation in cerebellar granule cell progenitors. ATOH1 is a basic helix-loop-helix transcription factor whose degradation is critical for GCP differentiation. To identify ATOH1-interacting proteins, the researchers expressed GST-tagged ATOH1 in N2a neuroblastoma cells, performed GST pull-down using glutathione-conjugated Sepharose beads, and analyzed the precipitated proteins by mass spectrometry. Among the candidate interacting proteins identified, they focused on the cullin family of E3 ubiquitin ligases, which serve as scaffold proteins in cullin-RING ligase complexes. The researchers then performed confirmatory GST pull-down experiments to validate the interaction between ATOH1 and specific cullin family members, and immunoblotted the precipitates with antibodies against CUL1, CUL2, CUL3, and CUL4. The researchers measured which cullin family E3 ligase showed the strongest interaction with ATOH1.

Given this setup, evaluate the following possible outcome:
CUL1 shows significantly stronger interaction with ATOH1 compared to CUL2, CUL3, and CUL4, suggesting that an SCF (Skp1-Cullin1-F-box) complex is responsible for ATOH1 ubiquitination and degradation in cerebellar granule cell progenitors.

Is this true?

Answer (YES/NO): NO